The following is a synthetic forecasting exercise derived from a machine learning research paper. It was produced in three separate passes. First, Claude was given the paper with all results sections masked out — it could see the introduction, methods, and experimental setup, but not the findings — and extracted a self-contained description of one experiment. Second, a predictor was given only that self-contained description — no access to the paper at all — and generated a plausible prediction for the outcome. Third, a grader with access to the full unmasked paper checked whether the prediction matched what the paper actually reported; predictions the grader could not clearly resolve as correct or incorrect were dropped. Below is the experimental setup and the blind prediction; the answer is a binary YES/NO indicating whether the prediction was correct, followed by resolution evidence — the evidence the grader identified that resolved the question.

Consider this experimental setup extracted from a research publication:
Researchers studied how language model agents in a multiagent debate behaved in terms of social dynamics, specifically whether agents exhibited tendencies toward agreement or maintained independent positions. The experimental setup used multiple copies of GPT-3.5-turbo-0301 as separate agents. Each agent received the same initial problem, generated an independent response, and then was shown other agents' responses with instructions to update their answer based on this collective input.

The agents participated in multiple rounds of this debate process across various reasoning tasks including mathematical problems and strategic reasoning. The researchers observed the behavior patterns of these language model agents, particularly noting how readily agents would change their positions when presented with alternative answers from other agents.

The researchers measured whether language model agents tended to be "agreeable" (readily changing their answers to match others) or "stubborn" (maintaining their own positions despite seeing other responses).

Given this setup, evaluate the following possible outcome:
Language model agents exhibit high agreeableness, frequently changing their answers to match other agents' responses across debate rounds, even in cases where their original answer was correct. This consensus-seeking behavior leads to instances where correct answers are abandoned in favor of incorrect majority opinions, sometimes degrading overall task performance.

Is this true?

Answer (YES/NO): NO